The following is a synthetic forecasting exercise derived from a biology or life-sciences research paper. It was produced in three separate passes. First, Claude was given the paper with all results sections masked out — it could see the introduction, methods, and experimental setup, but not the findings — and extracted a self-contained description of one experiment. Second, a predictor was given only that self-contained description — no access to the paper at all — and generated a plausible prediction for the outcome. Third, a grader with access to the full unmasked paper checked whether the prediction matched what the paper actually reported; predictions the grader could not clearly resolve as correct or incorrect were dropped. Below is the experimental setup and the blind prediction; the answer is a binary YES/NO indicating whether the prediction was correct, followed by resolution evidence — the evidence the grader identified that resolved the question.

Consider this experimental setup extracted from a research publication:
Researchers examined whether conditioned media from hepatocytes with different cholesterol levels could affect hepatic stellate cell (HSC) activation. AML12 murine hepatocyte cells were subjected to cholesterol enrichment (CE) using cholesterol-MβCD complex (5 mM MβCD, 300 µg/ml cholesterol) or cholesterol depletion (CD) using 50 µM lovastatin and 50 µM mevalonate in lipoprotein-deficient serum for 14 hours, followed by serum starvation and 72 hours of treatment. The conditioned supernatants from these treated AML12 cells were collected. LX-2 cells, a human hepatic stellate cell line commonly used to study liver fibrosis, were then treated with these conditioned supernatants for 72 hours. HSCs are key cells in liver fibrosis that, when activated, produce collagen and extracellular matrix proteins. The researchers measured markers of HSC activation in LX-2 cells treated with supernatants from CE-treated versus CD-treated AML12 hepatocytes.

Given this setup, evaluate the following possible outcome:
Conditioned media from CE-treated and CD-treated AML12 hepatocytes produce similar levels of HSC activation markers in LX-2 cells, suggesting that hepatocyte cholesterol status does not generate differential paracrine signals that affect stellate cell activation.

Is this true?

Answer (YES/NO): NO